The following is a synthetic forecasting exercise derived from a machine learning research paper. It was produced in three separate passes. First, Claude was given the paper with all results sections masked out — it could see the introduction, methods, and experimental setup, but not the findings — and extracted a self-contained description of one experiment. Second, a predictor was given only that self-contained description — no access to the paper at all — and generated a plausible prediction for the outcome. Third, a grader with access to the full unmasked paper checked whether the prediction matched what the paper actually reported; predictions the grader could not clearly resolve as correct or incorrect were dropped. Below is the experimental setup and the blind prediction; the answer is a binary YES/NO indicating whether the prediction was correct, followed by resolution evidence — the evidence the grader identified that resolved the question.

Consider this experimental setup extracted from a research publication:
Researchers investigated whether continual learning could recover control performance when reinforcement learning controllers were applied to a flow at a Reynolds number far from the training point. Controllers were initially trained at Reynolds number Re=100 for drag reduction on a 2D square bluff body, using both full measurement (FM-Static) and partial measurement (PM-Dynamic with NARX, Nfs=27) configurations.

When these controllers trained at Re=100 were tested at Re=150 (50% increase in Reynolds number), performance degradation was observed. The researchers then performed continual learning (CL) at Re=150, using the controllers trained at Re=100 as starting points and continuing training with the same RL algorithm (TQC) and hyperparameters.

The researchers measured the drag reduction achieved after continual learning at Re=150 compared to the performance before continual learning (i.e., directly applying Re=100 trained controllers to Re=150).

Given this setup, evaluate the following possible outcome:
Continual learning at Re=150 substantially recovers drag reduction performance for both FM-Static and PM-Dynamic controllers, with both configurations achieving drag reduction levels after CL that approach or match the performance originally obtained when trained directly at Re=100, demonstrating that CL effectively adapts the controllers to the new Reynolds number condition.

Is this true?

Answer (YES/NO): NO